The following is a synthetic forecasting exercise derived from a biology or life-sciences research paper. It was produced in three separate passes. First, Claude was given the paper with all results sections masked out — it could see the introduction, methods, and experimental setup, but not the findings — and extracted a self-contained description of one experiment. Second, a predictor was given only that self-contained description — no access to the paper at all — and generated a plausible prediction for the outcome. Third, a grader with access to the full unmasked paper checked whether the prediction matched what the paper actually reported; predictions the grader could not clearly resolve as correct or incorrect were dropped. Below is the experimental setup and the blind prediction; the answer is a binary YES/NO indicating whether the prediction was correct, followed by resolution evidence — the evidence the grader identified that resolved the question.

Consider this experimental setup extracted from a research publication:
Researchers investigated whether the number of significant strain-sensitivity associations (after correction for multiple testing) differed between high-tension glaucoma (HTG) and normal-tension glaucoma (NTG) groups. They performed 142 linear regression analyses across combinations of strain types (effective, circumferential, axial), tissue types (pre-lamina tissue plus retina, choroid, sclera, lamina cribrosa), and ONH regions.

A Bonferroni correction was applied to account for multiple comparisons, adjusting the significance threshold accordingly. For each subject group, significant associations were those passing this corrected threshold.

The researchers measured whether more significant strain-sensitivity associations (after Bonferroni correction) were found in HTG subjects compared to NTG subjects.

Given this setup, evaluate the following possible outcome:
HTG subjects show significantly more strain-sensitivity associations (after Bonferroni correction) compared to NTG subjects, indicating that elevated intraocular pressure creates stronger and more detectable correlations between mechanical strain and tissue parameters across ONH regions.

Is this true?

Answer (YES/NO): YES